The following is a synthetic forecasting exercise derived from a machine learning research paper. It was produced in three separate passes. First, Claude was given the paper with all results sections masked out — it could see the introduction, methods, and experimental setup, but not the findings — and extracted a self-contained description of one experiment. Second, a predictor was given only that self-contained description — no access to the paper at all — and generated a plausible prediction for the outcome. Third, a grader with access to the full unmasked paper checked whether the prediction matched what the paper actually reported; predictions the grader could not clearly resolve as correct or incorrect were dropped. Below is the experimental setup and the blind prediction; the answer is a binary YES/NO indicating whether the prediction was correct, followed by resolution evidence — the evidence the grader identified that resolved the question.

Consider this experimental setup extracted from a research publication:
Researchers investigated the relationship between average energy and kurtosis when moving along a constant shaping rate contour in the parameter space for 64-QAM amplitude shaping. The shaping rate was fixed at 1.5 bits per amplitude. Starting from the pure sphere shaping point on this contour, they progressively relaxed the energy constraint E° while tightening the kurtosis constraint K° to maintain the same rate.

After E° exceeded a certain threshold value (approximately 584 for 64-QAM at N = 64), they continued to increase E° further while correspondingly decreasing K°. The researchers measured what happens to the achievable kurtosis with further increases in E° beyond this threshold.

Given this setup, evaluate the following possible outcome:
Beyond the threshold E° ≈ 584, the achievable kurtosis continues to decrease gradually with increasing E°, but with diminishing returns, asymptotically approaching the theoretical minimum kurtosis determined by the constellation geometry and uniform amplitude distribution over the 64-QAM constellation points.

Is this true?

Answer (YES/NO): NO